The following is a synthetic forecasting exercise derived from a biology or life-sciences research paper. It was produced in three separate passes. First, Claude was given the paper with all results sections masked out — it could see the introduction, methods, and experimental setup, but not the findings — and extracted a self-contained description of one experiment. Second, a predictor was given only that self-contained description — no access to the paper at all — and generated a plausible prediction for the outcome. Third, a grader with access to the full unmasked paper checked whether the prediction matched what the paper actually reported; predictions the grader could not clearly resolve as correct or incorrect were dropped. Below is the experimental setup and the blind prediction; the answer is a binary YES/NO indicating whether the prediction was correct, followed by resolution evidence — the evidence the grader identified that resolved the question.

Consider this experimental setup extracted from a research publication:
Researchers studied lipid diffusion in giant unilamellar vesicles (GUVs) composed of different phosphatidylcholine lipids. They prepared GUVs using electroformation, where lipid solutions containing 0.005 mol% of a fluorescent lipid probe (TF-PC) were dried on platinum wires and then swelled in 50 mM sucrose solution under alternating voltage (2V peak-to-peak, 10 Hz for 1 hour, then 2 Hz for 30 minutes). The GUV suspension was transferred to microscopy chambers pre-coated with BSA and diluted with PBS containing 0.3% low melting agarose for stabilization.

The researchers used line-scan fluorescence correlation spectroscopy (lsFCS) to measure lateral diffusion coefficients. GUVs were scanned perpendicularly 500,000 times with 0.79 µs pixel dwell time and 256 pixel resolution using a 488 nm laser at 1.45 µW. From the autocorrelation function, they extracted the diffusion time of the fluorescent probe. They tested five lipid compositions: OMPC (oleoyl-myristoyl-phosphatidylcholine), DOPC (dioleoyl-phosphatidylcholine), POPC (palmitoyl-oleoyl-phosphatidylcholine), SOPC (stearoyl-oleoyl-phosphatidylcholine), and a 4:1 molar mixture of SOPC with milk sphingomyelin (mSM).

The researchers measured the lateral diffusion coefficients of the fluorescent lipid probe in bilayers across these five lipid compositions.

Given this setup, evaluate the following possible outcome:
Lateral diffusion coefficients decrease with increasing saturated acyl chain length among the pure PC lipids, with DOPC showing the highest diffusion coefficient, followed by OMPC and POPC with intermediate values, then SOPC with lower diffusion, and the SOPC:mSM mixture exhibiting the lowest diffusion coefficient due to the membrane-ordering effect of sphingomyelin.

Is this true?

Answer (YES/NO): NO